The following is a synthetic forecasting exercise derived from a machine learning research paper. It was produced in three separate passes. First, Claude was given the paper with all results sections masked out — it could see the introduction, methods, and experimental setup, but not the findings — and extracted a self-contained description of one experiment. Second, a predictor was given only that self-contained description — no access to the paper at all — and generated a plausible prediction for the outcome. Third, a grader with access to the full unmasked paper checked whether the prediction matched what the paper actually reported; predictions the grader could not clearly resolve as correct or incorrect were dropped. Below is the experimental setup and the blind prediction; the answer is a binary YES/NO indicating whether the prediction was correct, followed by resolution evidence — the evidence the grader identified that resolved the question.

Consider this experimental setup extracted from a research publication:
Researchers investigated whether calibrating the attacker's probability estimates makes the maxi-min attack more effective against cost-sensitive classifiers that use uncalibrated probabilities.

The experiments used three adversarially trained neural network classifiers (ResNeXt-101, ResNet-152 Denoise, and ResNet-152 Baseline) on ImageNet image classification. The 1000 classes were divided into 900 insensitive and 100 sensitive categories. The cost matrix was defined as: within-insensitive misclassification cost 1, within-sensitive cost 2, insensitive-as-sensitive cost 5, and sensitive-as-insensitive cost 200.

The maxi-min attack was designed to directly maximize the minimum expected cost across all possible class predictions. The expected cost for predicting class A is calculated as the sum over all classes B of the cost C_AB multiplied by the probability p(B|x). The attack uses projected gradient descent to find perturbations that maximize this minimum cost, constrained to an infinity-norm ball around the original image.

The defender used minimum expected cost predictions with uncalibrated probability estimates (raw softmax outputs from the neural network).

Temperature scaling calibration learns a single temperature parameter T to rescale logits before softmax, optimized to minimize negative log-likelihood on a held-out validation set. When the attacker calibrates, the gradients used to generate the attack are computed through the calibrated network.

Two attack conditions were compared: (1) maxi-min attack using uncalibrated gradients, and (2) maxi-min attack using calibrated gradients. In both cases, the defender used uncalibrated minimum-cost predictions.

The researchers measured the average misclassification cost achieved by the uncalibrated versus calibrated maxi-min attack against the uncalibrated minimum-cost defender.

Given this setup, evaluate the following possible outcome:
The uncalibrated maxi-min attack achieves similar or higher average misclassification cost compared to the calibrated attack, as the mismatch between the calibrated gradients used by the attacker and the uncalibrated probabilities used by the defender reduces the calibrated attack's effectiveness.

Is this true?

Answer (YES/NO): NO